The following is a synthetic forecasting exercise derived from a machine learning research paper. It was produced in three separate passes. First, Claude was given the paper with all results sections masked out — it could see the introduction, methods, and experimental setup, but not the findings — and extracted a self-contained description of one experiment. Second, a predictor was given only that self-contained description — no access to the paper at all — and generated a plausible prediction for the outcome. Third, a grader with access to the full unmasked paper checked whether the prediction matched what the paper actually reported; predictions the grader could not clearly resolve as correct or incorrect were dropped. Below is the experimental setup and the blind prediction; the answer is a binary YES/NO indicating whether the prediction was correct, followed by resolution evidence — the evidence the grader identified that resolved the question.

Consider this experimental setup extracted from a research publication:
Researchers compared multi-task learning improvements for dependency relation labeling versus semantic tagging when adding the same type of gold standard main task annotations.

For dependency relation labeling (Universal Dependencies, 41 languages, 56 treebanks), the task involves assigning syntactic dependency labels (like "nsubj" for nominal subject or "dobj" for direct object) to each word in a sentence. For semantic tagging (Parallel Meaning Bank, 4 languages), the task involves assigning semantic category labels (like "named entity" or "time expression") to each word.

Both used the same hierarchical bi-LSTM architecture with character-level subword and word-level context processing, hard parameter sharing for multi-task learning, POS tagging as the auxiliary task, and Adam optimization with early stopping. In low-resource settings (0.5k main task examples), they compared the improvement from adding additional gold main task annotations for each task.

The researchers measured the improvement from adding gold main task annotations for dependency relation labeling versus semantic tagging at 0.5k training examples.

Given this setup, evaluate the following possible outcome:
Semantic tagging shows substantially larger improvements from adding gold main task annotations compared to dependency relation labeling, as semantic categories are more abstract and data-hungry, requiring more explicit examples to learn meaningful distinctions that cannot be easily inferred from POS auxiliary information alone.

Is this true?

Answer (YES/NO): NO